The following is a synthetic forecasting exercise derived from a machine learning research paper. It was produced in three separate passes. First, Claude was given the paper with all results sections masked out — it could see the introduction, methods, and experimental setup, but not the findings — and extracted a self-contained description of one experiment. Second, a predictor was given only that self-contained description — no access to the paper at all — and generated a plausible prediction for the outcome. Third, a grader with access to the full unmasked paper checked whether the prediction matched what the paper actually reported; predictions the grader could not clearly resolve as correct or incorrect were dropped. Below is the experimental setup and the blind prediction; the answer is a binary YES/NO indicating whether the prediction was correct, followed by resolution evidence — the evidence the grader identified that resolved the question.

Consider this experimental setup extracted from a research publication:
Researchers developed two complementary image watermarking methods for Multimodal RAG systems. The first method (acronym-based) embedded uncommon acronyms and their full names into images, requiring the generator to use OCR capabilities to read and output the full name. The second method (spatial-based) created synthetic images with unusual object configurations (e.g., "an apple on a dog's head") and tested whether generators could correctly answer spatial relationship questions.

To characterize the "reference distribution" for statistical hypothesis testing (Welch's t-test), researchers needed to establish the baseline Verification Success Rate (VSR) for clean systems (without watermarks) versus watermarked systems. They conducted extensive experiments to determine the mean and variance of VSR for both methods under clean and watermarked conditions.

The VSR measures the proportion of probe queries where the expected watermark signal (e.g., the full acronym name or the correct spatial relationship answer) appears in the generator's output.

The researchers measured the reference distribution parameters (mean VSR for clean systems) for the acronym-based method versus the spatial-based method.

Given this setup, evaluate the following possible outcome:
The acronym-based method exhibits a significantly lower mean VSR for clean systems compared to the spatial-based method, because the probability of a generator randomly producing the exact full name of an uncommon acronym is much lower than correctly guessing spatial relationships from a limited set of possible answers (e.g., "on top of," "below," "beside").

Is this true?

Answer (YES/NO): YES